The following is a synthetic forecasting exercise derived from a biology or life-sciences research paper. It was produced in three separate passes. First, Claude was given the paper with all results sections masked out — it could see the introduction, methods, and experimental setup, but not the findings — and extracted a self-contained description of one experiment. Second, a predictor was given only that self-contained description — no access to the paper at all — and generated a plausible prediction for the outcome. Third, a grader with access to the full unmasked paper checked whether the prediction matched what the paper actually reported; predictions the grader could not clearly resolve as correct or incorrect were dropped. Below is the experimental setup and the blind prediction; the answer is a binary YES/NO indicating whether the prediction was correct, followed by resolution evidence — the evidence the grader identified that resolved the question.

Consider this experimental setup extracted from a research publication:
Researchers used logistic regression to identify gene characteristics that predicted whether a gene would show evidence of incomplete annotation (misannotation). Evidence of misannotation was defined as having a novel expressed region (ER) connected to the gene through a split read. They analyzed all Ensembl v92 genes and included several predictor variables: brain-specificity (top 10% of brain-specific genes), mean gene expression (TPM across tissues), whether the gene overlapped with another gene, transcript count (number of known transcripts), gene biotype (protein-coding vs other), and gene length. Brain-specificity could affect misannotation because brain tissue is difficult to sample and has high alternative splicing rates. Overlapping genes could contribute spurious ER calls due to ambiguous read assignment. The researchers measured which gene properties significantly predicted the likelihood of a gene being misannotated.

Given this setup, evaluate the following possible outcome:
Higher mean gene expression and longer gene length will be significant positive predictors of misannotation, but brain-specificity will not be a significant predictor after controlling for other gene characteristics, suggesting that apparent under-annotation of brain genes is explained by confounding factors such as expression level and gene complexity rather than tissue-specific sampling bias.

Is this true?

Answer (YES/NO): NO